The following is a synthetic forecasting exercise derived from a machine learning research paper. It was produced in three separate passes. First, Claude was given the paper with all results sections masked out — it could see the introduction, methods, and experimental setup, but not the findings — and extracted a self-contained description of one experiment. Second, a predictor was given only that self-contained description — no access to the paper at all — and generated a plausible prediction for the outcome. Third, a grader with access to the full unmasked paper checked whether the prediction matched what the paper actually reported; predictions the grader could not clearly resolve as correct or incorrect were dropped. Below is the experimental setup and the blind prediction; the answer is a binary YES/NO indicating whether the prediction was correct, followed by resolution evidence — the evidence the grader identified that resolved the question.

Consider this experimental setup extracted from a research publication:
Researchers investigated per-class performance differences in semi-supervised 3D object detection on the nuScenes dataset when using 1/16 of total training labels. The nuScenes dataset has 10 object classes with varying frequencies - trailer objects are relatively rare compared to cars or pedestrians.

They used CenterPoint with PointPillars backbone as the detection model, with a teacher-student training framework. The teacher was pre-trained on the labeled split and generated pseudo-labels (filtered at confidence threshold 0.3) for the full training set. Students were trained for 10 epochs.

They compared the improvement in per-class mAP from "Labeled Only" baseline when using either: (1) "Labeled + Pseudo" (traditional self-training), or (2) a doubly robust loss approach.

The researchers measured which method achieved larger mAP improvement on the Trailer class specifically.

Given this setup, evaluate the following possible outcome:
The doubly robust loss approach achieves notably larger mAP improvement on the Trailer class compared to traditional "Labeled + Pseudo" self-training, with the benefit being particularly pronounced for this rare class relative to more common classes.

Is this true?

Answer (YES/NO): NO